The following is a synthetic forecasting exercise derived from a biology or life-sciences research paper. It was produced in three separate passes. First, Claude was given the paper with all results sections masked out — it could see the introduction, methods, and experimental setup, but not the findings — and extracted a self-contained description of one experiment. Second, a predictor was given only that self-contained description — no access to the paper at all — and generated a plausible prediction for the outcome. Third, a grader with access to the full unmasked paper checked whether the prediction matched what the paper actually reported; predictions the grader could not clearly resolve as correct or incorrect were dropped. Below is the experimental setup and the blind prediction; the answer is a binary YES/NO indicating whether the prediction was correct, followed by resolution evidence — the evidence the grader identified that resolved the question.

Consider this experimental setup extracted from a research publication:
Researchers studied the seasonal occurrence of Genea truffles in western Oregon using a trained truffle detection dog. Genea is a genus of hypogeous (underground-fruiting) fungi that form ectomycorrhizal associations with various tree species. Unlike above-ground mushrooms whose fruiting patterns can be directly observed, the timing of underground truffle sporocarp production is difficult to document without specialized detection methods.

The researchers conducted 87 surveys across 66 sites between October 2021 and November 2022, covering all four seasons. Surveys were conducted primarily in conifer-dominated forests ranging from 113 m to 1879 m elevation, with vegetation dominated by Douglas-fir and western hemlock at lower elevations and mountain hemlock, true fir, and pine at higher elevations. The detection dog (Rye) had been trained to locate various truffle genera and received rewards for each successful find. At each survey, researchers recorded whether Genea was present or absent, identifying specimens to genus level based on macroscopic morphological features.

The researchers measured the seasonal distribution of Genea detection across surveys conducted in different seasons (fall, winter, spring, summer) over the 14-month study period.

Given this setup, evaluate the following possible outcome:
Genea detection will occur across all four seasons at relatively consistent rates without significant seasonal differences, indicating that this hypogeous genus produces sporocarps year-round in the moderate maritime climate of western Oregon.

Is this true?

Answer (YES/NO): NO